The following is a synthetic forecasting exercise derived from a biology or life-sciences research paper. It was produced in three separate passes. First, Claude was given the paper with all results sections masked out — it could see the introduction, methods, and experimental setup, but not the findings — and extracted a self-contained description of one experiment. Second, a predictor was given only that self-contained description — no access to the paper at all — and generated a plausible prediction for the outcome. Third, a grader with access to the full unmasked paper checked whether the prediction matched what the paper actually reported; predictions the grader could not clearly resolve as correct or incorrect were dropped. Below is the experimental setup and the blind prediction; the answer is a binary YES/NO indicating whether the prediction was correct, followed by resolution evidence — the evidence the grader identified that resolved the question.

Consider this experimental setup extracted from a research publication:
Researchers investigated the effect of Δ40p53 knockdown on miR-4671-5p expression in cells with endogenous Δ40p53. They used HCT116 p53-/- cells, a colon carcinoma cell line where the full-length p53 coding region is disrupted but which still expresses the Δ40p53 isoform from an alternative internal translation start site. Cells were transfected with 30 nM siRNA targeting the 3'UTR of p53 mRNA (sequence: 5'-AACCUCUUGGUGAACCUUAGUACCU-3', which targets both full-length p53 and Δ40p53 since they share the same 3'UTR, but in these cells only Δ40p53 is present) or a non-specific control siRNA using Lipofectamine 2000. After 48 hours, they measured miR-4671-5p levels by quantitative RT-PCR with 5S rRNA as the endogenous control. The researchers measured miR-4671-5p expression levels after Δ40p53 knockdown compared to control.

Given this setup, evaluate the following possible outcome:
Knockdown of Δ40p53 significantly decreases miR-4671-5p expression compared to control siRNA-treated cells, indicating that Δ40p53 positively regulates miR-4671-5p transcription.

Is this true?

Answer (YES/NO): NO